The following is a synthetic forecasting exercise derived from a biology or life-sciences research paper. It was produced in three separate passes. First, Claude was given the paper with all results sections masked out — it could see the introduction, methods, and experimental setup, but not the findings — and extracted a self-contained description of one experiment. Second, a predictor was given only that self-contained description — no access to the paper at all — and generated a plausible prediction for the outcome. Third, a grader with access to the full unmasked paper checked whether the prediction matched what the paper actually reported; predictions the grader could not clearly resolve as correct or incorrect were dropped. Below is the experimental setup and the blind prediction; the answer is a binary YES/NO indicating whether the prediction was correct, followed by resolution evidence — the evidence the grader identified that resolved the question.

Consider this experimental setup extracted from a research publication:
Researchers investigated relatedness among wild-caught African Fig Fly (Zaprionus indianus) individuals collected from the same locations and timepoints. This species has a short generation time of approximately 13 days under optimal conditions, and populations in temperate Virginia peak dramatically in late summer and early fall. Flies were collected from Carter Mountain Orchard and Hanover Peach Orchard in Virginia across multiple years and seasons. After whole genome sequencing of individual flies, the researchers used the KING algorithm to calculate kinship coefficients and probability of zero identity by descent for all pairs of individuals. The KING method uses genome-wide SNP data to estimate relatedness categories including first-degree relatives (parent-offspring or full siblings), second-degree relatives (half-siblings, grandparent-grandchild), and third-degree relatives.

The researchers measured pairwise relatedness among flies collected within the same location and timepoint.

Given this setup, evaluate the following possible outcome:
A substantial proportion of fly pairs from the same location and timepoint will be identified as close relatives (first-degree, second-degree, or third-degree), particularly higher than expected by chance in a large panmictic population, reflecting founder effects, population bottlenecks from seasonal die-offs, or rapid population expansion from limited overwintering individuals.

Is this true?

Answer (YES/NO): YES